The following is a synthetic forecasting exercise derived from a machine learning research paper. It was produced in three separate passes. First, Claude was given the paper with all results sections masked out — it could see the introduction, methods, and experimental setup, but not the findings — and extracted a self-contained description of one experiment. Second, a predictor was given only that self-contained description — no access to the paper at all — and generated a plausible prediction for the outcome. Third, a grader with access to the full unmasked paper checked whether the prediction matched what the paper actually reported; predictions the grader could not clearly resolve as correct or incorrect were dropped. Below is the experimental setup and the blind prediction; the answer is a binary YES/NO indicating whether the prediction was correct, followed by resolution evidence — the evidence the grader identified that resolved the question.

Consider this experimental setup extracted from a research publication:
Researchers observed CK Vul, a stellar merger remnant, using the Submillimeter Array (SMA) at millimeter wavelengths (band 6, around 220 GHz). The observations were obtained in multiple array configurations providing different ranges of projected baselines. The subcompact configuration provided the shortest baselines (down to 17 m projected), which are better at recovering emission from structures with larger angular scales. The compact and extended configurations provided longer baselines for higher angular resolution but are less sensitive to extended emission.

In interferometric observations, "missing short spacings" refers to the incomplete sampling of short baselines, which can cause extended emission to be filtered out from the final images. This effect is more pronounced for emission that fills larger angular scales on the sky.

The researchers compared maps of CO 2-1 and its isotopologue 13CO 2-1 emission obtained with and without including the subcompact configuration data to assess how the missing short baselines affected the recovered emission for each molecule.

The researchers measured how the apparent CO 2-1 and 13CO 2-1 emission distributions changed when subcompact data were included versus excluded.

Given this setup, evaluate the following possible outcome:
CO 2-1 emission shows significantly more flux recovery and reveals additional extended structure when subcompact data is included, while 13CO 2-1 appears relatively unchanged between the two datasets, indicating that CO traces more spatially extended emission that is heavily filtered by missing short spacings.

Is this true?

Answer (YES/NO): YES